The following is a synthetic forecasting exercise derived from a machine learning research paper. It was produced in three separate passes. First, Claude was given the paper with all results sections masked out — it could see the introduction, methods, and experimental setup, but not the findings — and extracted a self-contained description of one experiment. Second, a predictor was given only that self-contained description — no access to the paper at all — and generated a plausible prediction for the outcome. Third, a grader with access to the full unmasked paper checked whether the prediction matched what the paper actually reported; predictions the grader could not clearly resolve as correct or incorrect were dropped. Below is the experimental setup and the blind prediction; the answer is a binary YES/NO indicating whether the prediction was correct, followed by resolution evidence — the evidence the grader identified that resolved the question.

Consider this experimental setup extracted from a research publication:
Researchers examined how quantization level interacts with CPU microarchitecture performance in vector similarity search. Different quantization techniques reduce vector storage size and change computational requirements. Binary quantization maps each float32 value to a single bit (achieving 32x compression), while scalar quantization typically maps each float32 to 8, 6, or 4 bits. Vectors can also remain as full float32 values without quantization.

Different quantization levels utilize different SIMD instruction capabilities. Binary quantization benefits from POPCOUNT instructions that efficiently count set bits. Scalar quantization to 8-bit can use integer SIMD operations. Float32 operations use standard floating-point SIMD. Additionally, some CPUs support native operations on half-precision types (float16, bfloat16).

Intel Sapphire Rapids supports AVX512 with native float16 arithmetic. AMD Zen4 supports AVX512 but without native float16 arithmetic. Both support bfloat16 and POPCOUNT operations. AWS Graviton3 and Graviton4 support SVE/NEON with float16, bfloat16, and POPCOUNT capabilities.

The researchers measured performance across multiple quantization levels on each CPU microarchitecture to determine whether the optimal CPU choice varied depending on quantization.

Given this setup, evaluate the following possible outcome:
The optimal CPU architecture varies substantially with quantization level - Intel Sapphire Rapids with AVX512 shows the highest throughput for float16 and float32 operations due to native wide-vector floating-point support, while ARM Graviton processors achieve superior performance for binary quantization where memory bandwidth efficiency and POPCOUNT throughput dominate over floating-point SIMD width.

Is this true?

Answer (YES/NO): NO